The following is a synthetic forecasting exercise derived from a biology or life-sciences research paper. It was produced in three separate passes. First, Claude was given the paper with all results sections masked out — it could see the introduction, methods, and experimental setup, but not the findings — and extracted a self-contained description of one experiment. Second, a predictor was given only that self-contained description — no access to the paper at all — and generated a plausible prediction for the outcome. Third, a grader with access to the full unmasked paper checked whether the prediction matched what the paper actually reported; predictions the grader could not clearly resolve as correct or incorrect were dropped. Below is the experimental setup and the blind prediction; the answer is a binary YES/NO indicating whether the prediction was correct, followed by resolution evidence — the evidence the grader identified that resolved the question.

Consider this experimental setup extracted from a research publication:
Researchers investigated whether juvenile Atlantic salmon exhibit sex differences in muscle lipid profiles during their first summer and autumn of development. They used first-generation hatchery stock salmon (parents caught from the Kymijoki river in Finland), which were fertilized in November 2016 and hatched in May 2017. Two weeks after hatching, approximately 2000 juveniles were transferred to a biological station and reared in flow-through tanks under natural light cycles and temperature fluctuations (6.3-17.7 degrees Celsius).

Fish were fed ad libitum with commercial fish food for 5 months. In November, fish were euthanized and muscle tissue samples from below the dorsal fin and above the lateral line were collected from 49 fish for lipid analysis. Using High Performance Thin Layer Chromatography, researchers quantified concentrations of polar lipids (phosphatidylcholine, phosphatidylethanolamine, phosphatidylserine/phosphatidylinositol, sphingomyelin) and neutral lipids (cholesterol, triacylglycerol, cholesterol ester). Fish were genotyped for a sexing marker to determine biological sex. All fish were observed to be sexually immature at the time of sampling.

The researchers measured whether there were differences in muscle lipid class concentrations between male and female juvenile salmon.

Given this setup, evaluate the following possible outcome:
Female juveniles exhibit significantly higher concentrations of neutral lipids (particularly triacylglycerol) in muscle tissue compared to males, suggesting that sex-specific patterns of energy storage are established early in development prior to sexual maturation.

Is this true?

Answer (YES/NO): NO